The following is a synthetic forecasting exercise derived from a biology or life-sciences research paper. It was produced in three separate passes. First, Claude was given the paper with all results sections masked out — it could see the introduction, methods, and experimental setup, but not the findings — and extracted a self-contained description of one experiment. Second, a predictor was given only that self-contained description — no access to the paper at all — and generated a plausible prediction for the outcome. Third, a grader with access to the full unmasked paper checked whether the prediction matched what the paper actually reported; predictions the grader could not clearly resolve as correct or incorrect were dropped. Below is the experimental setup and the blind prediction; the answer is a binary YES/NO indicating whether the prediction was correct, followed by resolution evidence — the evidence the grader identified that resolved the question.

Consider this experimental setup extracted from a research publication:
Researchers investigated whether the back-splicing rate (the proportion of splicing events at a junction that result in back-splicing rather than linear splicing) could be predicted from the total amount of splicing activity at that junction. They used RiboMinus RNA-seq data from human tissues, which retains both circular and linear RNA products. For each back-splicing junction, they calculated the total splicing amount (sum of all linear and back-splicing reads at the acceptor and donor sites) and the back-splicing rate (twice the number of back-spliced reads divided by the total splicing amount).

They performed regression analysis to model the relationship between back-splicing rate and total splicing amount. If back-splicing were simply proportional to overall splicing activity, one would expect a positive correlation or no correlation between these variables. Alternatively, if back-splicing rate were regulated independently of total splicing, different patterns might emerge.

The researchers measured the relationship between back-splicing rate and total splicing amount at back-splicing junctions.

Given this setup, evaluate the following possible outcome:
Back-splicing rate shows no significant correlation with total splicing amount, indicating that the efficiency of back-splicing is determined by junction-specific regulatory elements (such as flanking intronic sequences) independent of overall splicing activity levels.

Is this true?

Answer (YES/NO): NO